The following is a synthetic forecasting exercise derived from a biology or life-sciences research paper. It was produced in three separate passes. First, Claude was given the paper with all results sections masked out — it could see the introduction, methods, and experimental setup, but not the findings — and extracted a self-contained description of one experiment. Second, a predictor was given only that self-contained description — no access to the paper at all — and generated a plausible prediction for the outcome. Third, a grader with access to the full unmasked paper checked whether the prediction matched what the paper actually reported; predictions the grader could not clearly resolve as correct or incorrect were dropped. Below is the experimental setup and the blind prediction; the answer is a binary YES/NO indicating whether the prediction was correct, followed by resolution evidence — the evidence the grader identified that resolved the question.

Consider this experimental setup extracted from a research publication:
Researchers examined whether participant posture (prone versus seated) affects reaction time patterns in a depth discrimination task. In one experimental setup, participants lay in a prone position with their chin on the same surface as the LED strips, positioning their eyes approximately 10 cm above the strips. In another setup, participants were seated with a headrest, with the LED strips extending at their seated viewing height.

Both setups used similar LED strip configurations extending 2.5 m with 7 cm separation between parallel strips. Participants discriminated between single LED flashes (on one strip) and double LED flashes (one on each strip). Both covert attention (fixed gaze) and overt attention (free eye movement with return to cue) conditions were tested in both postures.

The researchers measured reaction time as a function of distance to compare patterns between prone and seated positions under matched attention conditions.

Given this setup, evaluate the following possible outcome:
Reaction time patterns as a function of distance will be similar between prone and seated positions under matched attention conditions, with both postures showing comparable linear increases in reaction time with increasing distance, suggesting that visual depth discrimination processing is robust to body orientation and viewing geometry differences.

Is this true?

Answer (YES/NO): NO